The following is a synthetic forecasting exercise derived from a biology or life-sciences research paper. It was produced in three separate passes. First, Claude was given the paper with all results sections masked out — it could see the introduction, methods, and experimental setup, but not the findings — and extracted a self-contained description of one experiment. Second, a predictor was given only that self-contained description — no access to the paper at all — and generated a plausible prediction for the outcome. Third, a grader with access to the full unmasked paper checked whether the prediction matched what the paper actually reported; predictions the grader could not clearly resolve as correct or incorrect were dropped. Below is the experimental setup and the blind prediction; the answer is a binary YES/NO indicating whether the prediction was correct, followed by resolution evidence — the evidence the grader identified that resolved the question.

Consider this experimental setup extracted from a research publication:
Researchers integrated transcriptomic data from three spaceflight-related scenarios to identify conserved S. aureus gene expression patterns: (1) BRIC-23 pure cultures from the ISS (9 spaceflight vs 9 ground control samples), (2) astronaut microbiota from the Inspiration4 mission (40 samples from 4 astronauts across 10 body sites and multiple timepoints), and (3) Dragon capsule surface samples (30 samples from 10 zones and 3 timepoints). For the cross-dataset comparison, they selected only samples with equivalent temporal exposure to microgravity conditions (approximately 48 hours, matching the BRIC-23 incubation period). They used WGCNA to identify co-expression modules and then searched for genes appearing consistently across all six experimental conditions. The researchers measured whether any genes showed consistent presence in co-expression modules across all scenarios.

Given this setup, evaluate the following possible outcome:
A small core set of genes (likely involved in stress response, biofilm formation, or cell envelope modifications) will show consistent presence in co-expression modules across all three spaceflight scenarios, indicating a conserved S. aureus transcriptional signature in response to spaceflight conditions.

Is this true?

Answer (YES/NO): YES